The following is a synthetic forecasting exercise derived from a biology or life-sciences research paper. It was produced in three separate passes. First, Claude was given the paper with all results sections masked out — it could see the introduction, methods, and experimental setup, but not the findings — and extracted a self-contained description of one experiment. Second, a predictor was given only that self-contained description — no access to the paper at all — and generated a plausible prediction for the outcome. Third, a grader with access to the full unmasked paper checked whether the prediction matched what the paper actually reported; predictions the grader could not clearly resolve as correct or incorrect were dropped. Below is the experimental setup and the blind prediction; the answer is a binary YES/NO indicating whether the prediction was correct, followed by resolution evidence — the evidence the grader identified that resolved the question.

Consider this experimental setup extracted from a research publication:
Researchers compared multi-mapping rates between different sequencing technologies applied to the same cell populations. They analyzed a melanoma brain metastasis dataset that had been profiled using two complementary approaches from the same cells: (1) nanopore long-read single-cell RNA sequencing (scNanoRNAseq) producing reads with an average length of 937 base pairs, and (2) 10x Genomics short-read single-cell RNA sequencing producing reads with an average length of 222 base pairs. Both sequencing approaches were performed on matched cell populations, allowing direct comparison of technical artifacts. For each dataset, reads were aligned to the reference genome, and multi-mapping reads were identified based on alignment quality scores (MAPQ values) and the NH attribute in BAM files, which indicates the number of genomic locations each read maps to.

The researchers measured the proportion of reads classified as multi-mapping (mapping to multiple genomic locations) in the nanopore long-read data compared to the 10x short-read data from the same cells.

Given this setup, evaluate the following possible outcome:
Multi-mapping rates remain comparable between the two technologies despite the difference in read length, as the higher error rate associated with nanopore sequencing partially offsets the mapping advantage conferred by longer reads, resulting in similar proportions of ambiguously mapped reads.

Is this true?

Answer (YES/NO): NO